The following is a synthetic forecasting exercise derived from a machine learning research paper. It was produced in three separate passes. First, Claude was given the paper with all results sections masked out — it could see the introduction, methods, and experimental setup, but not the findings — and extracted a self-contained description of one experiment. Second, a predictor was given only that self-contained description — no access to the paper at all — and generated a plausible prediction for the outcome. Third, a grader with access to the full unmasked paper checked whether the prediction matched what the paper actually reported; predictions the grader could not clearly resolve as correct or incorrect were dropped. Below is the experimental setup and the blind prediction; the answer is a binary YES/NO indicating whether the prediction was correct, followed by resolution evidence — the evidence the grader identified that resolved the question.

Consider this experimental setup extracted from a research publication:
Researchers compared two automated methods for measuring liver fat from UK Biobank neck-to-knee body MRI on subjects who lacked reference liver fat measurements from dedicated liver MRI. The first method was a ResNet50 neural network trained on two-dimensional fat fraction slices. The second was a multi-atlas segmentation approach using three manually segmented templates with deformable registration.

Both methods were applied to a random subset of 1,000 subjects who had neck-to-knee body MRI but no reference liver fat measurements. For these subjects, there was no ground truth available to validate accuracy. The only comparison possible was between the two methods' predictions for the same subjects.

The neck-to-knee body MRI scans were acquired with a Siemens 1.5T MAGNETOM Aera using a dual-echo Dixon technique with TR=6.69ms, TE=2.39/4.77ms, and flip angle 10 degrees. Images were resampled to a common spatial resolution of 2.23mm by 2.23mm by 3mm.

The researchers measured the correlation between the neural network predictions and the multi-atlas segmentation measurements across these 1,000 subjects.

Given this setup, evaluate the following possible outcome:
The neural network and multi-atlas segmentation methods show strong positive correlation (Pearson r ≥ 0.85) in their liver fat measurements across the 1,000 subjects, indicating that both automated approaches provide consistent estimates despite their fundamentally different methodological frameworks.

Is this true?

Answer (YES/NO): YES